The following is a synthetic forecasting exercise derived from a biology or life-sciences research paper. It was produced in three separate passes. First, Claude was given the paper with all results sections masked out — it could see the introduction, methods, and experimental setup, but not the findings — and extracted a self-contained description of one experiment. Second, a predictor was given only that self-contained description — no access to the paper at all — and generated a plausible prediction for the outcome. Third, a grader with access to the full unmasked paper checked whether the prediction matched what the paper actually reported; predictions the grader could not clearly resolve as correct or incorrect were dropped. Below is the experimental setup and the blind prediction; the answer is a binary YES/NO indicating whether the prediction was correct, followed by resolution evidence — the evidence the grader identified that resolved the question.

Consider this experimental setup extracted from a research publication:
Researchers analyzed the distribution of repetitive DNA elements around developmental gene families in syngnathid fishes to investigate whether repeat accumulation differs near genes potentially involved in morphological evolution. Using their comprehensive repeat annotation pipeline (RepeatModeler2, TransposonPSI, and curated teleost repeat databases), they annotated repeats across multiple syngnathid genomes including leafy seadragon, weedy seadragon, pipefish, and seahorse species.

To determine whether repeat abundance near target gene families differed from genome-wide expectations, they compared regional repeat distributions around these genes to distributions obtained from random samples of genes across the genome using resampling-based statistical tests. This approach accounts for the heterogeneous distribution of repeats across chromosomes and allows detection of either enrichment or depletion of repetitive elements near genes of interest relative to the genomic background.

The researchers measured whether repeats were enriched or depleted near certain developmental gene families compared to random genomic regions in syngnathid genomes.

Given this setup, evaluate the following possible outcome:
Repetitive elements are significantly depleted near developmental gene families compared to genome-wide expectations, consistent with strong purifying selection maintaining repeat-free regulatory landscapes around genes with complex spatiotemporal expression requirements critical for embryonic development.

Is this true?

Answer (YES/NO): NO